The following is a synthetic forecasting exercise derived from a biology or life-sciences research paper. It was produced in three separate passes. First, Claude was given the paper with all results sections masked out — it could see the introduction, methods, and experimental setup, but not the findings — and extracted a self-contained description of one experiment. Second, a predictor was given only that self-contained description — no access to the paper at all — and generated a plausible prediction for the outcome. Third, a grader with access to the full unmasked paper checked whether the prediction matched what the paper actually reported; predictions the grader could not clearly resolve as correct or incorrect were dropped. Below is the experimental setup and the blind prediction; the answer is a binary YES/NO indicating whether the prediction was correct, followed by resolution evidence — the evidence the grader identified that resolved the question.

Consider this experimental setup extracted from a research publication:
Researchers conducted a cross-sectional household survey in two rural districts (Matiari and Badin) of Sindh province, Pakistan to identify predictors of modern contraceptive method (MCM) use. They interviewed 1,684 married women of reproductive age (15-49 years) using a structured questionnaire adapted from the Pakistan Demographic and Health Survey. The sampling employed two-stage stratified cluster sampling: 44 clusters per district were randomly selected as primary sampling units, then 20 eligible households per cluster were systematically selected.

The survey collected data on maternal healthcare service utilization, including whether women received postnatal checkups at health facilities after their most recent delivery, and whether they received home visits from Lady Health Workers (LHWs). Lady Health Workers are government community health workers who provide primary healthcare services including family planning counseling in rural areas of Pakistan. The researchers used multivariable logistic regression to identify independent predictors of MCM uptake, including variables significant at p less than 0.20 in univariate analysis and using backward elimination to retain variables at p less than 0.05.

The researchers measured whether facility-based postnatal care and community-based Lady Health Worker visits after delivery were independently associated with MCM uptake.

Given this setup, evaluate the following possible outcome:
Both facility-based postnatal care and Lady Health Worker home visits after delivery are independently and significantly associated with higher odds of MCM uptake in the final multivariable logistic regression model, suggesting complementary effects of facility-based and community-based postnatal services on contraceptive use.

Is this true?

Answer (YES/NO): YES